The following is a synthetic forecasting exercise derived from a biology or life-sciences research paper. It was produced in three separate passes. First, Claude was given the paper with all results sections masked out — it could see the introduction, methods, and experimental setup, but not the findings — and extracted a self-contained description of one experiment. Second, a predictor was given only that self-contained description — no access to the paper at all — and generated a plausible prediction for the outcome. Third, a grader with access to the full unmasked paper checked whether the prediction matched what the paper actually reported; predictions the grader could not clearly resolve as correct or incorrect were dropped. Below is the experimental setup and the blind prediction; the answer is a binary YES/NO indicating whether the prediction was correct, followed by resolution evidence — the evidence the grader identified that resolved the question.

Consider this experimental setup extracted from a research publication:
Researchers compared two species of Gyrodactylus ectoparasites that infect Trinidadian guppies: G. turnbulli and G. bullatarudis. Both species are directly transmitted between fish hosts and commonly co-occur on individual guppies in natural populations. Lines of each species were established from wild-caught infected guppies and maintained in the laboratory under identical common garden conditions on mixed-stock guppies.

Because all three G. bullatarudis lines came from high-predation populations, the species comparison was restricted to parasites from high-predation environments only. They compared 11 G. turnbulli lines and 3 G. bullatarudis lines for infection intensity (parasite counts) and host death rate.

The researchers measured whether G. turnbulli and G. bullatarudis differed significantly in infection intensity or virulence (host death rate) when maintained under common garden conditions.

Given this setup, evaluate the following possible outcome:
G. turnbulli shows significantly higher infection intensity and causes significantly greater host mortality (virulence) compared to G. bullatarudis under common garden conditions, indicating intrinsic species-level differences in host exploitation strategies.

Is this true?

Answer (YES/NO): NO